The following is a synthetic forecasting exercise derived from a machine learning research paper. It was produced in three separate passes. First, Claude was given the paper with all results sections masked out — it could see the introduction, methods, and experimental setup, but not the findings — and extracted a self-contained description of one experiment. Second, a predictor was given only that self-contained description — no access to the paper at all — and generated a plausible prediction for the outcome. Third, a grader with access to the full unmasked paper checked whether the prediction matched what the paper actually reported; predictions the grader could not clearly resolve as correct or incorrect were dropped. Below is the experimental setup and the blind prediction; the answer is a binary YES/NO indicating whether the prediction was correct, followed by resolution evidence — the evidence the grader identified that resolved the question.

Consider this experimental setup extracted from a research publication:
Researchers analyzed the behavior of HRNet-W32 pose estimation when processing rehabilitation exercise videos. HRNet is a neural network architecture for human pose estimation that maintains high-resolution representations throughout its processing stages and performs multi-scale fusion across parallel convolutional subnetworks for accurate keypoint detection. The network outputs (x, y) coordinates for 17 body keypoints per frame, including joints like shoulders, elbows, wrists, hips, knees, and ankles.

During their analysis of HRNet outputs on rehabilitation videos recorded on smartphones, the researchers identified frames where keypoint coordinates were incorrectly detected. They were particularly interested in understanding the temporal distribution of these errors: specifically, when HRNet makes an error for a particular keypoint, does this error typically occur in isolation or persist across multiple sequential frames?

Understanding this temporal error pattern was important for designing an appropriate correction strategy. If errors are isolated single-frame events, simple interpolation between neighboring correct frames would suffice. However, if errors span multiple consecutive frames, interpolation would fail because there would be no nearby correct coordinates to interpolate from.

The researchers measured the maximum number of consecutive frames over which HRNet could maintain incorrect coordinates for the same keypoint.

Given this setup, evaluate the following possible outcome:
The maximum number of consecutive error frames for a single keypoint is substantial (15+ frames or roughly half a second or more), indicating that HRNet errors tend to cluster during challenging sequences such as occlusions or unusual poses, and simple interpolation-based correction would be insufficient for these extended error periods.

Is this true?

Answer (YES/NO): NO